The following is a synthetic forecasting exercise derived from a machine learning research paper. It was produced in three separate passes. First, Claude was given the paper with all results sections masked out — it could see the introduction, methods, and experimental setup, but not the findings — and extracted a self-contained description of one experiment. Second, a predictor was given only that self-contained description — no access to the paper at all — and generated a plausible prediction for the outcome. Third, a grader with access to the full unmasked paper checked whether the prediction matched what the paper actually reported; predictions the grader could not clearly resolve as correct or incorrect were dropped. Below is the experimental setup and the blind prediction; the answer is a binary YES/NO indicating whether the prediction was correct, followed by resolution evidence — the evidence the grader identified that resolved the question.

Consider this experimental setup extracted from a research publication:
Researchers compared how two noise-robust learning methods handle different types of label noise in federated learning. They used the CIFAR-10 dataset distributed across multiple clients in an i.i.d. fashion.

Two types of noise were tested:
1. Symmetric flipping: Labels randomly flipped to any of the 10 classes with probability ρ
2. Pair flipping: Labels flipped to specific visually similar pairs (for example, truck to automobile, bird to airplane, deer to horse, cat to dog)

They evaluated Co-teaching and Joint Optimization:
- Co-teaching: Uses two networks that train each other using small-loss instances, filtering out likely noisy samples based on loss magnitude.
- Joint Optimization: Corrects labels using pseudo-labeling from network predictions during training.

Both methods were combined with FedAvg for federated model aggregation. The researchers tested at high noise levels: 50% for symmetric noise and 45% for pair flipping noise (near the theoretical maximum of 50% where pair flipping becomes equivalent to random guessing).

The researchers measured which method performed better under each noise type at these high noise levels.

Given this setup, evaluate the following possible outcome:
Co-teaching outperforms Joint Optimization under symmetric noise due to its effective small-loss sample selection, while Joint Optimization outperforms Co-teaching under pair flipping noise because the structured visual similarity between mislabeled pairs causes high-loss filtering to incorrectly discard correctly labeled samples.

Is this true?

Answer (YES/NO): YES